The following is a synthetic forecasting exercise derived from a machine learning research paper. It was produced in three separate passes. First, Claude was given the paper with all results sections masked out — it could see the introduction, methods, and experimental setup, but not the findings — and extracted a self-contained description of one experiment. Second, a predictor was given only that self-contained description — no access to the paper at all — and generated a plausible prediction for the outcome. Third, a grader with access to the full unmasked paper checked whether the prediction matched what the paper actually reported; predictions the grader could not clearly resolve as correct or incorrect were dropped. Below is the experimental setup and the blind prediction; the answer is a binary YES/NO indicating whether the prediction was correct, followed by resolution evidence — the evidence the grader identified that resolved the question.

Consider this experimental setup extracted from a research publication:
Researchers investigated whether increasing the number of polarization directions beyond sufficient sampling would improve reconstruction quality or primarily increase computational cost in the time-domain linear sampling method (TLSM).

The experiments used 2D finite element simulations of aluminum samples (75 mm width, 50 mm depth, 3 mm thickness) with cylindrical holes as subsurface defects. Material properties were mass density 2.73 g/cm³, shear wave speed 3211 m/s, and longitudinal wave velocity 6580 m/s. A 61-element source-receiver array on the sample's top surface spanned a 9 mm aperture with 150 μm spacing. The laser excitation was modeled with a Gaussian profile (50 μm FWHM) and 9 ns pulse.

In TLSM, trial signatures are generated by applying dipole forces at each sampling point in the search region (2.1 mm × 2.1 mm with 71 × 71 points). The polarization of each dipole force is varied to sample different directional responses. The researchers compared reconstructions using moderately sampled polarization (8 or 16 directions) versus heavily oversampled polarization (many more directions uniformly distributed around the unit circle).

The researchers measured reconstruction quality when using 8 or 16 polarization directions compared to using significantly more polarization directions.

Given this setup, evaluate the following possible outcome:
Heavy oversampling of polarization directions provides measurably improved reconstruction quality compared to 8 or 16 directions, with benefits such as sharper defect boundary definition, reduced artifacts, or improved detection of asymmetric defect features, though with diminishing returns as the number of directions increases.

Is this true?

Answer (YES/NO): NO